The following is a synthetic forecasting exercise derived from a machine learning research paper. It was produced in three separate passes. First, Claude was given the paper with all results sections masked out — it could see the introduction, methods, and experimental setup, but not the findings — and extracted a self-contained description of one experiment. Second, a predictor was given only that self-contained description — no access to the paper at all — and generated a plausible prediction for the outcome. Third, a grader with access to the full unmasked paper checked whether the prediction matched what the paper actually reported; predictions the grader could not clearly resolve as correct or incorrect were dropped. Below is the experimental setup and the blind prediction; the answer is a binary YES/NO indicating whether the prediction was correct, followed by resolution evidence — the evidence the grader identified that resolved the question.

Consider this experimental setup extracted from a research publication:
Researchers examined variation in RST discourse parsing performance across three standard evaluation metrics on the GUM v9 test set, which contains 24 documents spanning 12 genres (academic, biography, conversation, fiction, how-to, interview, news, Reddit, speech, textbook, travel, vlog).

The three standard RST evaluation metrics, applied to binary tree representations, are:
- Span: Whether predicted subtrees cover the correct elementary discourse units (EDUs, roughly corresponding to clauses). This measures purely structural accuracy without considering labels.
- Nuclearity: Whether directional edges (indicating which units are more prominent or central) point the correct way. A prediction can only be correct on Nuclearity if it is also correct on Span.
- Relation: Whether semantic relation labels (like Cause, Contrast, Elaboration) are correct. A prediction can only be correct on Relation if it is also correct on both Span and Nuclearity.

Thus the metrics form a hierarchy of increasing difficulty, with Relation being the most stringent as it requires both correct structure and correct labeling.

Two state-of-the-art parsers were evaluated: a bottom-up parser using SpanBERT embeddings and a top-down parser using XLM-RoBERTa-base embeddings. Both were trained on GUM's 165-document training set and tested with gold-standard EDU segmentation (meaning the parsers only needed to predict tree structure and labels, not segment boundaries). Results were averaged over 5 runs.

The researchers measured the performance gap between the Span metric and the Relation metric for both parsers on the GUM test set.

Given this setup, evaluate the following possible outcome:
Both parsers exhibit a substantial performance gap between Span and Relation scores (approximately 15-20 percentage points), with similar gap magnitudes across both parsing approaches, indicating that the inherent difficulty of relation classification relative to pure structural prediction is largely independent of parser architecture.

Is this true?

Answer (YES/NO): YES